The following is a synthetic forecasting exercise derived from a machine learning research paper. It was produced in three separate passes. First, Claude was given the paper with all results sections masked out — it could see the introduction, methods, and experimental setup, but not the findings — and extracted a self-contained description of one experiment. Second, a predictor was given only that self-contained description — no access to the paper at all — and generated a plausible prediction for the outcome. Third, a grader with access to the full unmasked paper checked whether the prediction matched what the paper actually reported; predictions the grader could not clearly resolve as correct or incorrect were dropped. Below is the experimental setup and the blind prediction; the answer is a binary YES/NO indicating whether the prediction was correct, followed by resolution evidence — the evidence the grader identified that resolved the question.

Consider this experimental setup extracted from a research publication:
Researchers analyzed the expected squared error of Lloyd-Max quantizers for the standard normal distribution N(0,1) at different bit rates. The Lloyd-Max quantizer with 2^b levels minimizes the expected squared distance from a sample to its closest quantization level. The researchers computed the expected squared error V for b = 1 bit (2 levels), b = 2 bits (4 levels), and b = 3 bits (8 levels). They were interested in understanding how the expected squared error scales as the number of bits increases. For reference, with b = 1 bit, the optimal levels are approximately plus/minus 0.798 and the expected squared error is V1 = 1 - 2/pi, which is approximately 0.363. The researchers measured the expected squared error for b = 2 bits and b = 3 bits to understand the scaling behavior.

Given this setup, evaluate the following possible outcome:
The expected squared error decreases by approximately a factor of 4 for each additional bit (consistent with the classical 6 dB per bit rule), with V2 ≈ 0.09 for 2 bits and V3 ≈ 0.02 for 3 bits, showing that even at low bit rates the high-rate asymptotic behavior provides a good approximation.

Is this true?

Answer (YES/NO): NO